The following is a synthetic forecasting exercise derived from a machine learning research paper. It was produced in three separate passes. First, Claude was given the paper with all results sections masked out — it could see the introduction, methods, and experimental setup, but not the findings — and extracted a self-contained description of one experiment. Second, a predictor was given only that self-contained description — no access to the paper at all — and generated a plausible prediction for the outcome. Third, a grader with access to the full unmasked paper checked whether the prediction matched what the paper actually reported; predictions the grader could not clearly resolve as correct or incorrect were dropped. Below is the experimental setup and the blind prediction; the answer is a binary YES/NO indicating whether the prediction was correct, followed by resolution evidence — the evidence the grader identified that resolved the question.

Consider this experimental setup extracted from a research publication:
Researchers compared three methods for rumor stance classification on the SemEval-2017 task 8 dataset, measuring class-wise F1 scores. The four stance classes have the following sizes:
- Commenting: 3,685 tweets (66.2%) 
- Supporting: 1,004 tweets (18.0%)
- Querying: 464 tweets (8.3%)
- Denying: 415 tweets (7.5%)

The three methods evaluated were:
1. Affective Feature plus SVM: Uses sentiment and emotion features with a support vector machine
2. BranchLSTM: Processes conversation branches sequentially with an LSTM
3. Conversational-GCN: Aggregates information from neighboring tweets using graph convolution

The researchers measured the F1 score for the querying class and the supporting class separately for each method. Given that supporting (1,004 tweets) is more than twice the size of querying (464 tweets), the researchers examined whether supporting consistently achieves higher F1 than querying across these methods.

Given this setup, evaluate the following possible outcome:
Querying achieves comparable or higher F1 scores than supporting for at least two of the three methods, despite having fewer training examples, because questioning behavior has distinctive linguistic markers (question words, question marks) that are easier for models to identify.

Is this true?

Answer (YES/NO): YES